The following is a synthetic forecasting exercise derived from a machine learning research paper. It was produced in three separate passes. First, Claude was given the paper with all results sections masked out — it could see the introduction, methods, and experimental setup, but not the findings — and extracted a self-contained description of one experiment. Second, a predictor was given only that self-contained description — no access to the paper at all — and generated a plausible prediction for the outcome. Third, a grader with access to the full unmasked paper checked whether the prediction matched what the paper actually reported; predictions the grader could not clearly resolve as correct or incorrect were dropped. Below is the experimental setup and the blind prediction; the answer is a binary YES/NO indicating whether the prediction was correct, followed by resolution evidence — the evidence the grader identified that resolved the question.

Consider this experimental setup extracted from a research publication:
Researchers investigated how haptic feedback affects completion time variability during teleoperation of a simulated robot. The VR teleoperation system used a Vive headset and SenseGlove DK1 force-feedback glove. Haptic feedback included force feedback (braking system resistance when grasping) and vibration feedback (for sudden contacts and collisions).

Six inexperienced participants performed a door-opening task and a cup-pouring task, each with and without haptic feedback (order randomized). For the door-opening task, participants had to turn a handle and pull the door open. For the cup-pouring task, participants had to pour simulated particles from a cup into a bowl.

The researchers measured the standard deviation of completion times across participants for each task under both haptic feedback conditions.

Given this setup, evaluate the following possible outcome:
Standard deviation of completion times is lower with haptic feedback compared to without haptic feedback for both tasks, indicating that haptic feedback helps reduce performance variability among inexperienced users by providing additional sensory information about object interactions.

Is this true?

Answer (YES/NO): YES